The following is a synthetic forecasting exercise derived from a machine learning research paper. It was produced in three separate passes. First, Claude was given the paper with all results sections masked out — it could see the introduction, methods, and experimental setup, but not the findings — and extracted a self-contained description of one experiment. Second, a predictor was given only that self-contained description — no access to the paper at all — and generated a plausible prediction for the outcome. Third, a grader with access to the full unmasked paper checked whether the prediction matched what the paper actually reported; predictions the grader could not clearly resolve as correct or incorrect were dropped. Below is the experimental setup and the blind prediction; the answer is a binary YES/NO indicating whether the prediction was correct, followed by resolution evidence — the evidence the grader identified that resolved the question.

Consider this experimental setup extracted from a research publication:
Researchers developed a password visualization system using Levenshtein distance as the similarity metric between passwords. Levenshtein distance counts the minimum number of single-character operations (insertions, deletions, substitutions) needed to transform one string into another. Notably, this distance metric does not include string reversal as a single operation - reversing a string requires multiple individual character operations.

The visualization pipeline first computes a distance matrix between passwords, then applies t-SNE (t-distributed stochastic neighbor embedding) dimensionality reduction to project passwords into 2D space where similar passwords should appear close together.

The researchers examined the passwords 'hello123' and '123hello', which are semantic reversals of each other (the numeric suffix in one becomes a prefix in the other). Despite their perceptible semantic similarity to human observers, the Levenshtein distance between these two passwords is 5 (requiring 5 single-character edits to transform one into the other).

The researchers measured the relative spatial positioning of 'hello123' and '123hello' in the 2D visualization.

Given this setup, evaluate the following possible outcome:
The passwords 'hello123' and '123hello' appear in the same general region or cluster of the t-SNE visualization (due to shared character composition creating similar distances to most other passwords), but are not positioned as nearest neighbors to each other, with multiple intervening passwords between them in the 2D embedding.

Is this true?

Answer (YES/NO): NO